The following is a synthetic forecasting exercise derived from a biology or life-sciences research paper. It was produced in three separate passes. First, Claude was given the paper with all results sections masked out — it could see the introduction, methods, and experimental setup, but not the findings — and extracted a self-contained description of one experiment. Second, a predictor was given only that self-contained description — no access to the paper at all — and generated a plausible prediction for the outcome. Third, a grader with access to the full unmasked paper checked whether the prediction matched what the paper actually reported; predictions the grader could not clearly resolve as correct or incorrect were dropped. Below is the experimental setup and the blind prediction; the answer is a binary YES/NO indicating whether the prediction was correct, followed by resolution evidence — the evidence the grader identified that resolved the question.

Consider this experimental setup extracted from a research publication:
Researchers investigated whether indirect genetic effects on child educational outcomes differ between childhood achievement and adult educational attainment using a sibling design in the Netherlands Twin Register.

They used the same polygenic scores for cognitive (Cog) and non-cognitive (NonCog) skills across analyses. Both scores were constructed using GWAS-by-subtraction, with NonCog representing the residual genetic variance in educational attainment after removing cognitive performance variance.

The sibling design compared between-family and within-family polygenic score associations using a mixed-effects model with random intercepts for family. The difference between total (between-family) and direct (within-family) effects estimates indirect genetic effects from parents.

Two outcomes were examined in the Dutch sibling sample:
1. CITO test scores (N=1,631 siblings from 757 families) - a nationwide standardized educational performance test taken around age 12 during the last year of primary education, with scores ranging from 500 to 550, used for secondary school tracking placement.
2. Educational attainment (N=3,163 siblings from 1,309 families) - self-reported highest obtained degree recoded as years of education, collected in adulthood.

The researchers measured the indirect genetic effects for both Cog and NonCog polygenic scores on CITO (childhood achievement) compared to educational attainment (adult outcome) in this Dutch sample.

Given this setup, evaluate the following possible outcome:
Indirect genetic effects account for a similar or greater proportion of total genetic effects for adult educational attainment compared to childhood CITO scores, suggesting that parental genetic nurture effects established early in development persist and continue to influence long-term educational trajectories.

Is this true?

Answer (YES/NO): YES